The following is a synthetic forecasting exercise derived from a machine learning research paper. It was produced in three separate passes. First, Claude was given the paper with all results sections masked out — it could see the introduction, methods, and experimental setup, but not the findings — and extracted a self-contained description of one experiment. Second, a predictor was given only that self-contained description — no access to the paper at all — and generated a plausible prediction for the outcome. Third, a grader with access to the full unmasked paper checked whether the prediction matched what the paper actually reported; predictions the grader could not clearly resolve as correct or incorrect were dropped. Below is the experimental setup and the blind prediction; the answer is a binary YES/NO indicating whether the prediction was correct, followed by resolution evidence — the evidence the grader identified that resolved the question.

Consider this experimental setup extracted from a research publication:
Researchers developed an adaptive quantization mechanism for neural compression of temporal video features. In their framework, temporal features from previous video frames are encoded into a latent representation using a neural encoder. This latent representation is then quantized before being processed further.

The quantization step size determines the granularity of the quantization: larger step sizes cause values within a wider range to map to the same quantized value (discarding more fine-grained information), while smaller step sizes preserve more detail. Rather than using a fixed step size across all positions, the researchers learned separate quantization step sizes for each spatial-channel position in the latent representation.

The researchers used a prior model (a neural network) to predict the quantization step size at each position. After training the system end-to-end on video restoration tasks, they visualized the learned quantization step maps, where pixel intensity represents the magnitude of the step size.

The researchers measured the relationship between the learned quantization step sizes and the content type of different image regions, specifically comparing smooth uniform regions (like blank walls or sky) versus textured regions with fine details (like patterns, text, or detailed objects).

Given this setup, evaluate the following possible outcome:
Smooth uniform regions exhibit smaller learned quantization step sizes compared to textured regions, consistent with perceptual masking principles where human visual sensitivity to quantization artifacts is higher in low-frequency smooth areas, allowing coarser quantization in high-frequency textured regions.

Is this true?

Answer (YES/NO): NO